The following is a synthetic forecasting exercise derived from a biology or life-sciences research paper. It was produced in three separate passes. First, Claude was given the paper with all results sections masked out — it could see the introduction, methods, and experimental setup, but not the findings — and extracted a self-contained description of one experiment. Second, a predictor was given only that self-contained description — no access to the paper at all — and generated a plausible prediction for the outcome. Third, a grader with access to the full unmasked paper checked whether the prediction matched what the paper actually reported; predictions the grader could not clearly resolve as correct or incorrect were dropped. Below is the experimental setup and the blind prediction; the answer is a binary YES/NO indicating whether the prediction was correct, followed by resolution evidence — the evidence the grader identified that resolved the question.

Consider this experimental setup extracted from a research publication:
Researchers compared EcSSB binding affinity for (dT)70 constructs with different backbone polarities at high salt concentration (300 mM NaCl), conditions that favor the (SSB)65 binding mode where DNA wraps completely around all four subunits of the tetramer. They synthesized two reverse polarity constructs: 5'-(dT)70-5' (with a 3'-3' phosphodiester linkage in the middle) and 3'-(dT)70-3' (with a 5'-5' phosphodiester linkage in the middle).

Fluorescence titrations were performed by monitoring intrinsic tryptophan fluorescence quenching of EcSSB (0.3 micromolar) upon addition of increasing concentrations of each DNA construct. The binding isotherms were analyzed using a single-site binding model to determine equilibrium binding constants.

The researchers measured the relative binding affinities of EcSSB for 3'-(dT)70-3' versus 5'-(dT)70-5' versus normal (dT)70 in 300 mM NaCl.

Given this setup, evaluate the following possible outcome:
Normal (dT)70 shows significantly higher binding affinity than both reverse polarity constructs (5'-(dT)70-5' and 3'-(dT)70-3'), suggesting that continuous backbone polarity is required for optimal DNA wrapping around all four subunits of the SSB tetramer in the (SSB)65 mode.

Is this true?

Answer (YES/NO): NO